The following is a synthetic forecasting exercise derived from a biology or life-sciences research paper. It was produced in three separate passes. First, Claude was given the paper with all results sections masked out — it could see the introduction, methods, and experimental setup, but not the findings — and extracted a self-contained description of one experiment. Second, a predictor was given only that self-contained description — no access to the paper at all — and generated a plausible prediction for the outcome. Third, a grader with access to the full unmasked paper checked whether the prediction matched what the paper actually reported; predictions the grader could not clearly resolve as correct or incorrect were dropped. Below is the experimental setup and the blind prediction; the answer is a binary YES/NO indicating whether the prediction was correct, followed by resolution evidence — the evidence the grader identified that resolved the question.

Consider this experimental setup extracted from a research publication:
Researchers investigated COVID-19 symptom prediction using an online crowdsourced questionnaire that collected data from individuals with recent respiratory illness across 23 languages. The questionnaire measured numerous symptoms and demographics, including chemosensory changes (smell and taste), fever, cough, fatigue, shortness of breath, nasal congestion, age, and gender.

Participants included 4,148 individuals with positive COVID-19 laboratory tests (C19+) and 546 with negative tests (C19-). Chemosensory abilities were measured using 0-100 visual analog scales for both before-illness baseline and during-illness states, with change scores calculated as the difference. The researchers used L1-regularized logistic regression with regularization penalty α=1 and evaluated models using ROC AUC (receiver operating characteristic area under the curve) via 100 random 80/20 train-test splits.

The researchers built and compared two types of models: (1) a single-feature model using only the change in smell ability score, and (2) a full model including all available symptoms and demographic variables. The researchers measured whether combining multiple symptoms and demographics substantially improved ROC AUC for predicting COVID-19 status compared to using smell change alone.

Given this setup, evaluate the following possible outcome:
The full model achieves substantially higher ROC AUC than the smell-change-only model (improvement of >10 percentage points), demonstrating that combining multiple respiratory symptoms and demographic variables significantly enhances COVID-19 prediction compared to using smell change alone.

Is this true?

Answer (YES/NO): NO